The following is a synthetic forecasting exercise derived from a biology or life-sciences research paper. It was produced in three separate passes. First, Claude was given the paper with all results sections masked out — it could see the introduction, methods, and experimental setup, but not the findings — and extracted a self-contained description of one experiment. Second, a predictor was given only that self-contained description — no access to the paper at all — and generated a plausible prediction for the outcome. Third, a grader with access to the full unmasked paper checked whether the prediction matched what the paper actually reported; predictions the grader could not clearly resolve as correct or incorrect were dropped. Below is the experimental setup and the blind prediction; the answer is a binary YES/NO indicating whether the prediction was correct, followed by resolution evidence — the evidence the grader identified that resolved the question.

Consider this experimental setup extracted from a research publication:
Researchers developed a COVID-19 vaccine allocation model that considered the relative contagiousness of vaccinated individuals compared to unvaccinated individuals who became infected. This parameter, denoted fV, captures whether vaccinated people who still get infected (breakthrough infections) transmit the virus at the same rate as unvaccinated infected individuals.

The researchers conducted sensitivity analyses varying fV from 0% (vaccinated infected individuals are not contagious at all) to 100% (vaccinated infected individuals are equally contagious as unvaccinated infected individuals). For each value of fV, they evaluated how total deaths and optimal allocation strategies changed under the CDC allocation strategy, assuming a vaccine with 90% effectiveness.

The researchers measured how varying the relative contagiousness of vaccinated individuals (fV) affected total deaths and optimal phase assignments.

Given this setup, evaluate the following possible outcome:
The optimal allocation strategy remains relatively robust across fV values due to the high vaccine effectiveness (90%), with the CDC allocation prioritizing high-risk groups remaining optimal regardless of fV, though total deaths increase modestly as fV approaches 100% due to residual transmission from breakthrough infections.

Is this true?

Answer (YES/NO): NO